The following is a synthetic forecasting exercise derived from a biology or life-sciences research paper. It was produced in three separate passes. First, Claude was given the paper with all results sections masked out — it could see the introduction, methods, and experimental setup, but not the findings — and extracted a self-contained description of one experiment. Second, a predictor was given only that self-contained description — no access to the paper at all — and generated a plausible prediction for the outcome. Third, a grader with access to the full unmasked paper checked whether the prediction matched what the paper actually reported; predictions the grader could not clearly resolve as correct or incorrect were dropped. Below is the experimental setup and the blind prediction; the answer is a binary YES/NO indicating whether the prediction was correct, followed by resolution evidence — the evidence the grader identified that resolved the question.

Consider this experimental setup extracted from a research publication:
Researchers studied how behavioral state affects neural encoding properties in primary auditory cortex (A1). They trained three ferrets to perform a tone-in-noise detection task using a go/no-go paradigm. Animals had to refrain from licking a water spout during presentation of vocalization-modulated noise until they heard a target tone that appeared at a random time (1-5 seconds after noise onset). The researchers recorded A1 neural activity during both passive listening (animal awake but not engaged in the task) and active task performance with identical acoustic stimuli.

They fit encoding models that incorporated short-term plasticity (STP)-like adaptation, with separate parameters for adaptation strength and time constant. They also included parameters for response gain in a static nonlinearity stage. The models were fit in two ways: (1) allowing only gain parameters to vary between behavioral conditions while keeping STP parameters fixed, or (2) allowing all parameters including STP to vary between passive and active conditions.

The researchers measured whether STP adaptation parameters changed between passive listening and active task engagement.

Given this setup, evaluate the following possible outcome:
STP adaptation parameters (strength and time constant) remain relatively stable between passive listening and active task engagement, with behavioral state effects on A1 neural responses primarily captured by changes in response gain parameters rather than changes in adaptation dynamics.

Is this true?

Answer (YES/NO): YES